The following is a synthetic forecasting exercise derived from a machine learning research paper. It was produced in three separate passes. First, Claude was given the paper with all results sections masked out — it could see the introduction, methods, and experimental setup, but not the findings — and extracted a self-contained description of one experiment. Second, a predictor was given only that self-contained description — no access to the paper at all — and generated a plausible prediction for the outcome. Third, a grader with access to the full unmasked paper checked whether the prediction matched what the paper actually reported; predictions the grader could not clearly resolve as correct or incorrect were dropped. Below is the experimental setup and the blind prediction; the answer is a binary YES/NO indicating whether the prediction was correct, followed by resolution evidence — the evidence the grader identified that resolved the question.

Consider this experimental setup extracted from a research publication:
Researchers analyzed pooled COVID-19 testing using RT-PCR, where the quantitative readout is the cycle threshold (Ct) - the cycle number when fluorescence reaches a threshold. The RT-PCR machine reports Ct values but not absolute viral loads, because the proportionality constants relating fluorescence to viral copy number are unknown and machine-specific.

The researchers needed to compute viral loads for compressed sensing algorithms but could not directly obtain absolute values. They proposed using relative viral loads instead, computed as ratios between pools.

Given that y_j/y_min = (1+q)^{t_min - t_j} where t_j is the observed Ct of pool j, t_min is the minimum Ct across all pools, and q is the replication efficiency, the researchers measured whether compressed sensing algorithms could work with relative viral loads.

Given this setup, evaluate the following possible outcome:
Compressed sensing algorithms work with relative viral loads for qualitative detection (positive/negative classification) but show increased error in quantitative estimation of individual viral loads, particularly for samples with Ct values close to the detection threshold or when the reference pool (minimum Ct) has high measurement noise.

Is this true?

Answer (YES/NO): NO